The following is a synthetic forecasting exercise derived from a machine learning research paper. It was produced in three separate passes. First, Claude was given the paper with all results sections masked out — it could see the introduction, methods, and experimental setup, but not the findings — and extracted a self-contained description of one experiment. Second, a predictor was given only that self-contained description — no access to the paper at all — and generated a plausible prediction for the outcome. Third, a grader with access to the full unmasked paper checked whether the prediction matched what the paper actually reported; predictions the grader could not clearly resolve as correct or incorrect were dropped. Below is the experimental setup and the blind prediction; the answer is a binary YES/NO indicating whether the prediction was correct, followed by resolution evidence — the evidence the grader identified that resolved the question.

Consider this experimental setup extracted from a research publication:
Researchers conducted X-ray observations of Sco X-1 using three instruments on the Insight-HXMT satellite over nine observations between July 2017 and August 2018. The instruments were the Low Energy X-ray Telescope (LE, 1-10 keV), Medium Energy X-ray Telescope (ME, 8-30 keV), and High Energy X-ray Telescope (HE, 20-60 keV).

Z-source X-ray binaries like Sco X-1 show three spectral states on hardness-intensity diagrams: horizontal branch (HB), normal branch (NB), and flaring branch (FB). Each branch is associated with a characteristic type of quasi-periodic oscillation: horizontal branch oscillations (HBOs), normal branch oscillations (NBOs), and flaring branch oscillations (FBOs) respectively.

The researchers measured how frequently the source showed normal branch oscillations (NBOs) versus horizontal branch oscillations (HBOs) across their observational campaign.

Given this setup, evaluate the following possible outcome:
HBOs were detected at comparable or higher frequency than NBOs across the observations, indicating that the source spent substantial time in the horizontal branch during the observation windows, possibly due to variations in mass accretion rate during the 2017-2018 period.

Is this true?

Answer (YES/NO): NO